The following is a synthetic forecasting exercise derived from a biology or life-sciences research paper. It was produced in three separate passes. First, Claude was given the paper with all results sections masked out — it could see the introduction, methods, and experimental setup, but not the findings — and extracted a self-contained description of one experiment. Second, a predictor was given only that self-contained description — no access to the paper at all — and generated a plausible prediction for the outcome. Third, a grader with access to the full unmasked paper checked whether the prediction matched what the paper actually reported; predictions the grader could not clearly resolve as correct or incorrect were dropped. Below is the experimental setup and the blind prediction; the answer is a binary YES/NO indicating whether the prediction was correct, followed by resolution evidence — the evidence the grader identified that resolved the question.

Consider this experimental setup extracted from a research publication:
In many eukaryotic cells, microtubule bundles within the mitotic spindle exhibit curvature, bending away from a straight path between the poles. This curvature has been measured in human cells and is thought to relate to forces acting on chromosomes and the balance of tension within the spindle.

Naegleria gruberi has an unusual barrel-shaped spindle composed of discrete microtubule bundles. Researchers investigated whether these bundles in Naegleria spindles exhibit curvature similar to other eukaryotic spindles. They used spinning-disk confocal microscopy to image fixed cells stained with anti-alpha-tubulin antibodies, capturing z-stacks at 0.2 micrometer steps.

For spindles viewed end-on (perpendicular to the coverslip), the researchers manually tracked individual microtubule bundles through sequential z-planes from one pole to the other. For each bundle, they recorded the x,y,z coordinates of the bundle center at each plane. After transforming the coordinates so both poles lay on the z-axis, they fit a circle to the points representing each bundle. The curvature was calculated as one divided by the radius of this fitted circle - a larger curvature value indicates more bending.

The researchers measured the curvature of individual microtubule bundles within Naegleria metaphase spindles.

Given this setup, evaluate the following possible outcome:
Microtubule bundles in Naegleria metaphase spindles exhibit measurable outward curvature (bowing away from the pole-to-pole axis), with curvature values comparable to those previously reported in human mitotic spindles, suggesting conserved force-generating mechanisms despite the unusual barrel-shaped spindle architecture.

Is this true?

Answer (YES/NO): NO